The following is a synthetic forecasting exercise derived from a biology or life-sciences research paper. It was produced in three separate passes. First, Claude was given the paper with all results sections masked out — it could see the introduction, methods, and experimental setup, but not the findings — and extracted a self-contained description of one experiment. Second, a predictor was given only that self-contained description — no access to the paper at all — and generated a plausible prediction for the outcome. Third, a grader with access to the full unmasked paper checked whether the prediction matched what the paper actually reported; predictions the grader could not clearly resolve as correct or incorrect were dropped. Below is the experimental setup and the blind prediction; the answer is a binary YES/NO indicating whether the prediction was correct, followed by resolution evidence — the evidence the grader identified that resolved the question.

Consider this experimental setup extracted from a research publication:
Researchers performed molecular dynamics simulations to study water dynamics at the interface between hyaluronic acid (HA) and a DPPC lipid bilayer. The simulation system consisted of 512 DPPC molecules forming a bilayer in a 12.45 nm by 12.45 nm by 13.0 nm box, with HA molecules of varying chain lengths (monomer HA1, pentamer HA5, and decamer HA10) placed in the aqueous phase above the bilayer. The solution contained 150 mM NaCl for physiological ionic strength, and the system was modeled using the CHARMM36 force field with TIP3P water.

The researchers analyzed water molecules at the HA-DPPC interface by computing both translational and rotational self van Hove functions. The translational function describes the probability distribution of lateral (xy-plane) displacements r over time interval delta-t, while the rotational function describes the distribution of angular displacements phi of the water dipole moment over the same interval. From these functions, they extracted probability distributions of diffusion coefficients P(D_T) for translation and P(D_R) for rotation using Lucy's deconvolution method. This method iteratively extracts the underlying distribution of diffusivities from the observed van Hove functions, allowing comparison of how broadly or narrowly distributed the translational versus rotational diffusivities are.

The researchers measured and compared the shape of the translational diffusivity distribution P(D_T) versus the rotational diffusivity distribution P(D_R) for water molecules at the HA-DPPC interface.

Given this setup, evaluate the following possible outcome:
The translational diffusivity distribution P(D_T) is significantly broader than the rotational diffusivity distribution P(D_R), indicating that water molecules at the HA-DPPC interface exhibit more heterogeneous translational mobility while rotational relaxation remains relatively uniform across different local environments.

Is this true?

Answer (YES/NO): YES